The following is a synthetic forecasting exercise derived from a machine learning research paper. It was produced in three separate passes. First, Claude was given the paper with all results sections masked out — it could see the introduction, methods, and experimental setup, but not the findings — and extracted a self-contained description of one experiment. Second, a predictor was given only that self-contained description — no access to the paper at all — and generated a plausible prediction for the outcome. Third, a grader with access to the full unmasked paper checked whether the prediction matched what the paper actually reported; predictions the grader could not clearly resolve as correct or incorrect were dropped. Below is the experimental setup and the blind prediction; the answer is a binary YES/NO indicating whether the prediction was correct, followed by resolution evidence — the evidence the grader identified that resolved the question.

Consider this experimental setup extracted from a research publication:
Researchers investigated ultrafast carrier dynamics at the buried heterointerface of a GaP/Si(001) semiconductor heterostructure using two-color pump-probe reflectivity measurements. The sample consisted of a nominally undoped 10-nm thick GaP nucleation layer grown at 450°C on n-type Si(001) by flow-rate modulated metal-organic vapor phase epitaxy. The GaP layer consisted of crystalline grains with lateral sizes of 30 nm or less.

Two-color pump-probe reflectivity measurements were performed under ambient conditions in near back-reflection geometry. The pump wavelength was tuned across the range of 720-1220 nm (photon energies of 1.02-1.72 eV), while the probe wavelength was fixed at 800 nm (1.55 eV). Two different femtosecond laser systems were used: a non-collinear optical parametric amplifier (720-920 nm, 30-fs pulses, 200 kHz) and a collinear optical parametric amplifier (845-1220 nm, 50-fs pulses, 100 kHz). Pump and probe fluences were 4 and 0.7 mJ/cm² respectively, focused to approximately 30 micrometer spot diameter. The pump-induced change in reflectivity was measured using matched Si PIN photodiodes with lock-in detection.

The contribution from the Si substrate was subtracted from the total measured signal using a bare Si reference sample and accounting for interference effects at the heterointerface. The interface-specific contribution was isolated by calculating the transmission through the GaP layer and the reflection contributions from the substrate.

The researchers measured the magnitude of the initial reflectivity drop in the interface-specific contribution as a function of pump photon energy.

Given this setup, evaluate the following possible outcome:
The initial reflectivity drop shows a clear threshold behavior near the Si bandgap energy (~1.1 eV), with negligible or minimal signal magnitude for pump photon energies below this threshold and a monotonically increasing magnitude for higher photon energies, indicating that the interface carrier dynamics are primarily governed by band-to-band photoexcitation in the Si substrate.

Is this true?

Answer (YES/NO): NO